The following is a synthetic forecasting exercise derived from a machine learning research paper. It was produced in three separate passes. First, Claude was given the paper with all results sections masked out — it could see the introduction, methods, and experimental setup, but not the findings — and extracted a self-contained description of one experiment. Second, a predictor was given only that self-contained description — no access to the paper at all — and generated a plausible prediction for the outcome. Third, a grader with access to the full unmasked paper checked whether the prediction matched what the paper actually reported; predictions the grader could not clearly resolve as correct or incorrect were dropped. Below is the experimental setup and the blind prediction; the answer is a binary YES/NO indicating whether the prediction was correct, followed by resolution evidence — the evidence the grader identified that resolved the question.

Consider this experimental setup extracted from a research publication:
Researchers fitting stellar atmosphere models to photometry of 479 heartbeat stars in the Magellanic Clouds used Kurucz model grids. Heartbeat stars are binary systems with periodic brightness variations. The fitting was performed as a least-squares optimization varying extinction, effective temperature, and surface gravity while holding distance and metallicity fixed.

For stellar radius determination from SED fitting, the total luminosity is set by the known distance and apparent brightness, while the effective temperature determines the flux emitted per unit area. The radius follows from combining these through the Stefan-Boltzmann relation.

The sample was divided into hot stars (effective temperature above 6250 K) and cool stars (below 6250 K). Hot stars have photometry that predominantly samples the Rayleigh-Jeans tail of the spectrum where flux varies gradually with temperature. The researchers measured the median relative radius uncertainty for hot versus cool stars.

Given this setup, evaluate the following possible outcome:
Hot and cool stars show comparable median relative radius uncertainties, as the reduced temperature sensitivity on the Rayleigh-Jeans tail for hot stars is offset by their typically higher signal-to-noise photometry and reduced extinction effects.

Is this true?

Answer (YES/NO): NO